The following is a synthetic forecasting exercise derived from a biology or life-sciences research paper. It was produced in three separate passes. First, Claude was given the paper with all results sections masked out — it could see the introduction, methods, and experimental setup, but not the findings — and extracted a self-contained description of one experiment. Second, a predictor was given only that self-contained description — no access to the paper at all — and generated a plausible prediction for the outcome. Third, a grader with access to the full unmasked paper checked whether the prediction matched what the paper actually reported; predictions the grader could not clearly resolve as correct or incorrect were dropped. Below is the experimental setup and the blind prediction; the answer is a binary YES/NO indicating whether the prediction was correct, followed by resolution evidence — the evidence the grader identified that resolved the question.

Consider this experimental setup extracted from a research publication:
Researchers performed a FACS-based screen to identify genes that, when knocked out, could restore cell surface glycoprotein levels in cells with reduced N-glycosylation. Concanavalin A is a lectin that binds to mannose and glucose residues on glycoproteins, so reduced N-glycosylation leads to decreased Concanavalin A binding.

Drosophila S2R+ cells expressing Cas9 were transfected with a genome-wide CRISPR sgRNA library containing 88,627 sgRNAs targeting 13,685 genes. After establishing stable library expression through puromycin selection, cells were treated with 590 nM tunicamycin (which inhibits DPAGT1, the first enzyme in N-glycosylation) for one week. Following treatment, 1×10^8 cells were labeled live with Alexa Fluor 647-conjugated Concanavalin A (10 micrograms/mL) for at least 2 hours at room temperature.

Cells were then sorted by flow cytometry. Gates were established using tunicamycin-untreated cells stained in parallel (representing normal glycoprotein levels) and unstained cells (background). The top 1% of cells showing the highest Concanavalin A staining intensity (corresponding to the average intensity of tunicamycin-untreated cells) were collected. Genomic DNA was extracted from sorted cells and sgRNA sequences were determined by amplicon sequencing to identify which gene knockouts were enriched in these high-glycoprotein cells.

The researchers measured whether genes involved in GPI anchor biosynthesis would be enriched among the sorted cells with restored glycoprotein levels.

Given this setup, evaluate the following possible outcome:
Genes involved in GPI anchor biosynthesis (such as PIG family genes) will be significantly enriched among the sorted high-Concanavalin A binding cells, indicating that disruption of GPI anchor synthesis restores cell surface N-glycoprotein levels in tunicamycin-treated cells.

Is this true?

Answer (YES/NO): YES